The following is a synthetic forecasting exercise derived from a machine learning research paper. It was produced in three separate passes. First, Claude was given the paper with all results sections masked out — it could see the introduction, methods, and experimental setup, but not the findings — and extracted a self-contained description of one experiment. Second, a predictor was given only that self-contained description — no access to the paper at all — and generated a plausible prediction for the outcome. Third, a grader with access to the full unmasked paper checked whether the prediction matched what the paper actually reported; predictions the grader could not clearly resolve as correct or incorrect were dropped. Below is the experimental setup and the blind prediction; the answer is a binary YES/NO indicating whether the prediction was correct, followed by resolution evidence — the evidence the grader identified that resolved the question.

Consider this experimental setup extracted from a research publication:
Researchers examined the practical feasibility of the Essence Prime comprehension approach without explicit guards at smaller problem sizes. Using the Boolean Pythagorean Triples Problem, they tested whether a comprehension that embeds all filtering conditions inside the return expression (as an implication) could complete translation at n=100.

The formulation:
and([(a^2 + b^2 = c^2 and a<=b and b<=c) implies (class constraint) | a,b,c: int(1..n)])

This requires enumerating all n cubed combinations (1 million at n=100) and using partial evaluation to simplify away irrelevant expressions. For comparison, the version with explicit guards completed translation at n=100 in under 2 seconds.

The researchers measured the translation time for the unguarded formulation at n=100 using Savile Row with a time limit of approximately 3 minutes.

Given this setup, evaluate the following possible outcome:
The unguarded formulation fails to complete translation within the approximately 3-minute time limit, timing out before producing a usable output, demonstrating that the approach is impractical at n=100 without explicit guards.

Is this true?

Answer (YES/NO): NO